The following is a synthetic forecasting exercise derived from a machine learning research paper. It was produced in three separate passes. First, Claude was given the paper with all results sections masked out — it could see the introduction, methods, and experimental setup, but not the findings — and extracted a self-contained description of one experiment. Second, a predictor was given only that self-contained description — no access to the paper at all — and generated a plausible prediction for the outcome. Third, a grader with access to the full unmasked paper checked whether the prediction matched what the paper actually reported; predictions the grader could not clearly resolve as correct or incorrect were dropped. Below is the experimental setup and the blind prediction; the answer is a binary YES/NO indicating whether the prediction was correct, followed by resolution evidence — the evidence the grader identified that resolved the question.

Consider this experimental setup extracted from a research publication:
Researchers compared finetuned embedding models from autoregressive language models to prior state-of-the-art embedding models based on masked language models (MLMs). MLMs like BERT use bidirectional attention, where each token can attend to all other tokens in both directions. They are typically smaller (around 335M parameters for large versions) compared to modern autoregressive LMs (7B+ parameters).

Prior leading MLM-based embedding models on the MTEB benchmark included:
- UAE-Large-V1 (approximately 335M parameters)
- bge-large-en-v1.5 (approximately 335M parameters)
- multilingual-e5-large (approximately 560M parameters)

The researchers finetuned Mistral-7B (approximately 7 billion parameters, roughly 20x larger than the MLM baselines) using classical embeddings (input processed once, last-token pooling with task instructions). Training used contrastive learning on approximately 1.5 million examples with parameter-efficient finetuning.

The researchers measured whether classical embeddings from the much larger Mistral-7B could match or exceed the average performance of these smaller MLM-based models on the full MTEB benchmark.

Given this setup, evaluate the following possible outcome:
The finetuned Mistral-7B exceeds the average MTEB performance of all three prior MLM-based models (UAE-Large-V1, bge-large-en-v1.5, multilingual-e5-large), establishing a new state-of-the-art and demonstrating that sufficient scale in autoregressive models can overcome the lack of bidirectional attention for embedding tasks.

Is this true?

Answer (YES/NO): NO